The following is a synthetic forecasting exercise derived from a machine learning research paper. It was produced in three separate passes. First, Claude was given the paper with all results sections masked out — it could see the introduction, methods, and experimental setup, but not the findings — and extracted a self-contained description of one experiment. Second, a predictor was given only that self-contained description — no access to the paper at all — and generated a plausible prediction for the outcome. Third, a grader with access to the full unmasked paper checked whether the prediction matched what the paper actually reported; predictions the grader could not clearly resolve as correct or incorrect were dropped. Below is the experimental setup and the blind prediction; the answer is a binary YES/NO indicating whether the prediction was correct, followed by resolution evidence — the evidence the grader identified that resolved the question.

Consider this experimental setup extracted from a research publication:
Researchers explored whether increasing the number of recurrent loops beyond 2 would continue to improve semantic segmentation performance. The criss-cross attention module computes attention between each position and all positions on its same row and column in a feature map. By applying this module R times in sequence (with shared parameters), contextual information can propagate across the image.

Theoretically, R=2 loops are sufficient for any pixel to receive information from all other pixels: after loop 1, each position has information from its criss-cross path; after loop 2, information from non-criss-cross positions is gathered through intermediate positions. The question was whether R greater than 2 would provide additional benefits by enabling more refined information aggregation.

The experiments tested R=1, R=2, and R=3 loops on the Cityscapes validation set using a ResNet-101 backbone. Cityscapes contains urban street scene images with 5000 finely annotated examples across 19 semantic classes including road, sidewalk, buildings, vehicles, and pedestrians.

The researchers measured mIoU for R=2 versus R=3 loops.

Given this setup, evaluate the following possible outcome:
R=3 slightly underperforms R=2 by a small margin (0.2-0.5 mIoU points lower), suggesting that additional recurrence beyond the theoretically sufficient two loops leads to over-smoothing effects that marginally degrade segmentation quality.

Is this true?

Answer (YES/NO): NO